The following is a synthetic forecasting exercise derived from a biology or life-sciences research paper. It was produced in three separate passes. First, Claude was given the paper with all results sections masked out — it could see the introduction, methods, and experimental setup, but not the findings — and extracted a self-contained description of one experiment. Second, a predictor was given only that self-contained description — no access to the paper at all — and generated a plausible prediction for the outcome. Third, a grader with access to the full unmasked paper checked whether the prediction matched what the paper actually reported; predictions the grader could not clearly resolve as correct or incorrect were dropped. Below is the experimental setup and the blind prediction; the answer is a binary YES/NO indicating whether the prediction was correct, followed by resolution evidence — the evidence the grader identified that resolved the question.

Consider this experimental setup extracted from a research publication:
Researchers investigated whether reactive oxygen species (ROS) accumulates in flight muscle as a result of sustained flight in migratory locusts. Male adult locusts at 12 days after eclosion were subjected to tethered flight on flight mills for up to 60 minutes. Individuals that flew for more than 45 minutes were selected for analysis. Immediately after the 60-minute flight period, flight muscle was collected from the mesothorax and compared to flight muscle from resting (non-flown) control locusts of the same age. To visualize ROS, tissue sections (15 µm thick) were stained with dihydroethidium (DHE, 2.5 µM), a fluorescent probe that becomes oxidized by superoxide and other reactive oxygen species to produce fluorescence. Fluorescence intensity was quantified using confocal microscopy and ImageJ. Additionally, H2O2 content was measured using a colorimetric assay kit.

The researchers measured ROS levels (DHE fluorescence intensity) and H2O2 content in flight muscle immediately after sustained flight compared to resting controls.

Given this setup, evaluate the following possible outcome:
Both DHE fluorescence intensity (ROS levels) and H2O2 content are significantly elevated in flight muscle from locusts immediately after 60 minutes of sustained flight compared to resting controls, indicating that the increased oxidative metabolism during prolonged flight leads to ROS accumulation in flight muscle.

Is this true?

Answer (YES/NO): NO